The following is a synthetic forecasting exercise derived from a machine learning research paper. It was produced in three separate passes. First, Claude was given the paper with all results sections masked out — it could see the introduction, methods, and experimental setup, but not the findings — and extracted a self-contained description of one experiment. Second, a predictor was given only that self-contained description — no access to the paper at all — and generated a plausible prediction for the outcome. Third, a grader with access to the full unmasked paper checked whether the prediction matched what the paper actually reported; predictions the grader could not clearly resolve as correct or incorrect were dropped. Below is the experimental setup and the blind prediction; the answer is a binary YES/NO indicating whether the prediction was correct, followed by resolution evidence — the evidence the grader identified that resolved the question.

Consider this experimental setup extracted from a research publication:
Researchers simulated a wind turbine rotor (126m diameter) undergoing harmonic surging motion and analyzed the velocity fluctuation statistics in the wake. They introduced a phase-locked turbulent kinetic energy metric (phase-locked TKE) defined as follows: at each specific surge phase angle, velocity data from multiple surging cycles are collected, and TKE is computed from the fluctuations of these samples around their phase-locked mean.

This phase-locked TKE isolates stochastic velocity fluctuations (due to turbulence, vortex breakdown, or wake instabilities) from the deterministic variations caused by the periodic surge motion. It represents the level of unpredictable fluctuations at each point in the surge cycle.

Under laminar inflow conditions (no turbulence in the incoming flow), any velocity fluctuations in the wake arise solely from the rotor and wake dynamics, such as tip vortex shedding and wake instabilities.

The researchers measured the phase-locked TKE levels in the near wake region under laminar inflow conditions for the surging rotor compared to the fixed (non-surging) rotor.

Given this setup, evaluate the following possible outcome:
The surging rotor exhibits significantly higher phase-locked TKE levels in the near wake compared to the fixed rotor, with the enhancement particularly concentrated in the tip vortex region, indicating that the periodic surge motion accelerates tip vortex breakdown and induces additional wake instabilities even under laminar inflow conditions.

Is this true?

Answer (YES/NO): NO